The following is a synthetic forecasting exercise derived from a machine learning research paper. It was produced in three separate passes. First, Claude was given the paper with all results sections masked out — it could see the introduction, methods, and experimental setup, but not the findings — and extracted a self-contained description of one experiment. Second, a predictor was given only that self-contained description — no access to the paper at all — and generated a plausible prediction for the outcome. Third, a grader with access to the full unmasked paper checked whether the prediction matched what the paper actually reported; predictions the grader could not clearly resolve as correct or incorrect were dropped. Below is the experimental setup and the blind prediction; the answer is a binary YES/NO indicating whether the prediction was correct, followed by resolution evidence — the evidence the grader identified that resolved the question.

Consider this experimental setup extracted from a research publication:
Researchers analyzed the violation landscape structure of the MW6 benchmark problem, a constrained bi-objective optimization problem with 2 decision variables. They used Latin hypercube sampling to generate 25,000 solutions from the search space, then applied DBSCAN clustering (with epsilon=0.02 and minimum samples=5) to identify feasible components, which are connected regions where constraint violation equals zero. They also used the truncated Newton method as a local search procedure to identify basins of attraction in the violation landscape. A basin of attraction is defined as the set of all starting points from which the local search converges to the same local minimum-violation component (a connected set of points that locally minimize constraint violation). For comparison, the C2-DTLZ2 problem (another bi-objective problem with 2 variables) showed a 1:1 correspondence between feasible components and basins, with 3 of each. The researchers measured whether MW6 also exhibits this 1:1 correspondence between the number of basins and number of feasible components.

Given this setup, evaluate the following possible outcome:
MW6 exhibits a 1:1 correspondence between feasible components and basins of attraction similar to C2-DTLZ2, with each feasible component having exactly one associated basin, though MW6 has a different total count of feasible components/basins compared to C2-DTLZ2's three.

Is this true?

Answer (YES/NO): NO